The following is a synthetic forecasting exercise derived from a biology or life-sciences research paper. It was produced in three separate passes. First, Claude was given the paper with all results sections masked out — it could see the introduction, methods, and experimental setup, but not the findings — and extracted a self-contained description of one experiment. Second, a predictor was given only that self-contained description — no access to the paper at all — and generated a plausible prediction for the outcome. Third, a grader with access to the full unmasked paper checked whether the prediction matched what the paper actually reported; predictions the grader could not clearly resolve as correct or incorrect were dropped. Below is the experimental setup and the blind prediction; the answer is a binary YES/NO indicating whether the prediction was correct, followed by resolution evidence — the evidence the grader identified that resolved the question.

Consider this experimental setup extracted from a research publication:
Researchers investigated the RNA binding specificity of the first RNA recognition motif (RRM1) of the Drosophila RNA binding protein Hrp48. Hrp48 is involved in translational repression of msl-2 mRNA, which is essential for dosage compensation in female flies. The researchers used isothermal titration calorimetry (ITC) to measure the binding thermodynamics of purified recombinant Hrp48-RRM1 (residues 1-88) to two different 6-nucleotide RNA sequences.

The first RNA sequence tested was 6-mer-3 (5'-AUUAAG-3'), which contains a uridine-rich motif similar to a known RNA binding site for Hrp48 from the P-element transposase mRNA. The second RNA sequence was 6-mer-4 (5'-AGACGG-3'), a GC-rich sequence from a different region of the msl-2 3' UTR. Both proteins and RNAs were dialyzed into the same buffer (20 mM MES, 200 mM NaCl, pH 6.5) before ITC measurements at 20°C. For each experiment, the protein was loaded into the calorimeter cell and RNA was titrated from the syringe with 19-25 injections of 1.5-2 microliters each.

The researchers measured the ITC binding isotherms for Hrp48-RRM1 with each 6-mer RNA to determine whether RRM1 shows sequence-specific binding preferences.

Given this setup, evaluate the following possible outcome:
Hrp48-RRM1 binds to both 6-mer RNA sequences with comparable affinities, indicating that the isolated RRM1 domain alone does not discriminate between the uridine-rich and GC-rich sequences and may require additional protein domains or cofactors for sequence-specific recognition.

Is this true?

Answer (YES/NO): NO